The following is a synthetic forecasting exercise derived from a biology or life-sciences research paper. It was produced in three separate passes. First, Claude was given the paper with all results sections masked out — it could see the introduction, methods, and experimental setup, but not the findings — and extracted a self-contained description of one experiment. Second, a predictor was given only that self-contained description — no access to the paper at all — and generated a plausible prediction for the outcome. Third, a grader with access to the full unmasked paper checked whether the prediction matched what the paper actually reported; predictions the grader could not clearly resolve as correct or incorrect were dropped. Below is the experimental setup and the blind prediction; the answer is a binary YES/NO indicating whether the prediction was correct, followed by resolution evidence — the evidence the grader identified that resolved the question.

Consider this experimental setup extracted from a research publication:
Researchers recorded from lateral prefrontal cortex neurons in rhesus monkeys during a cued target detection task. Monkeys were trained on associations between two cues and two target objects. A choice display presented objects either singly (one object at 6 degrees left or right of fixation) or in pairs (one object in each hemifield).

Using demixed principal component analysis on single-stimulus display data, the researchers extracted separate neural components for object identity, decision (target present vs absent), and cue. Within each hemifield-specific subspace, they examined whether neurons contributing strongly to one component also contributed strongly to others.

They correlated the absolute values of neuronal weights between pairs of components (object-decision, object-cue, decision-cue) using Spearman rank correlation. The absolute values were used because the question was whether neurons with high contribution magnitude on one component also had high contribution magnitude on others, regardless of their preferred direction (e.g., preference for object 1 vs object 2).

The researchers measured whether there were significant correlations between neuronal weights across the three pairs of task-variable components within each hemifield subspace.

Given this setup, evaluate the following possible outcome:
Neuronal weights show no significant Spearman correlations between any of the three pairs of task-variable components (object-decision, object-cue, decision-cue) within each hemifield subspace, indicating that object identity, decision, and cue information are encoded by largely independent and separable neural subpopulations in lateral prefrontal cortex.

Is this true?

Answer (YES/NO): NO